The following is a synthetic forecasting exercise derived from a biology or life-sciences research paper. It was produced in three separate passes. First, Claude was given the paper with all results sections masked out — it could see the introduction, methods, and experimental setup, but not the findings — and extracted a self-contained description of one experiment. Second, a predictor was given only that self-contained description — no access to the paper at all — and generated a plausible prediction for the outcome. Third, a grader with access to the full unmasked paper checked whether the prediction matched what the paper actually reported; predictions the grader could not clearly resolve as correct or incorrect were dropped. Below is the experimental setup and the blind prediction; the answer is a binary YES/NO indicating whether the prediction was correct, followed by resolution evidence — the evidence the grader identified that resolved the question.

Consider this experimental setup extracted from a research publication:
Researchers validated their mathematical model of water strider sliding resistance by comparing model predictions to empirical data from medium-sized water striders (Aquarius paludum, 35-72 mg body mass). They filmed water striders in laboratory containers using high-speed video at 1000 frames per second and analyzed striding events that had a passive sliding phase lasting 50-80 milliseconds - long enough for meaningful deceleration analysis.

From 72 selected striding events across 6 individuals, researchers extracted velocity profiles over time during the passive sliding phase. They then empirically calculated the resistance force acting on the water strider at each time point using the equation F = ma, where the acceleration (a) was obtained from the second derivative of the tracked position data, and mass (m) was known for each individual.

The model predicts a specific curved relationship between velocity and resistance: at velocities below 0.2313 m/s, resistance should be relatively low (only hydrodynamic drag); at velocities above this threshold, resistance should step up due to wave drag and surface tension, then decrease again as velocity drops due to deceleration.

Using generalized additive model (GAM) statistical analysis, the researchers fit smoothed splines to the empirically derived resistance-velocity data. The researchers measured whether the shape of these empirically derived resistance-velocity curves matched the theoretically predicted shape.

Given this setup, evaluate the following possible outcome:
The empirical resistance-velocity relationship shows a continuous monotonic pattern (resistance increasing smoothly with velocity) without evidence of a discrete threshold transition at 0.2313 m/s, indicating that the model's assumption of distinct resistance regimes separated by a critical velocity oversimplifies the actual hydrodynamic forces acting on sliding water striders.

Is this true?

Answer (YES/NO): NO